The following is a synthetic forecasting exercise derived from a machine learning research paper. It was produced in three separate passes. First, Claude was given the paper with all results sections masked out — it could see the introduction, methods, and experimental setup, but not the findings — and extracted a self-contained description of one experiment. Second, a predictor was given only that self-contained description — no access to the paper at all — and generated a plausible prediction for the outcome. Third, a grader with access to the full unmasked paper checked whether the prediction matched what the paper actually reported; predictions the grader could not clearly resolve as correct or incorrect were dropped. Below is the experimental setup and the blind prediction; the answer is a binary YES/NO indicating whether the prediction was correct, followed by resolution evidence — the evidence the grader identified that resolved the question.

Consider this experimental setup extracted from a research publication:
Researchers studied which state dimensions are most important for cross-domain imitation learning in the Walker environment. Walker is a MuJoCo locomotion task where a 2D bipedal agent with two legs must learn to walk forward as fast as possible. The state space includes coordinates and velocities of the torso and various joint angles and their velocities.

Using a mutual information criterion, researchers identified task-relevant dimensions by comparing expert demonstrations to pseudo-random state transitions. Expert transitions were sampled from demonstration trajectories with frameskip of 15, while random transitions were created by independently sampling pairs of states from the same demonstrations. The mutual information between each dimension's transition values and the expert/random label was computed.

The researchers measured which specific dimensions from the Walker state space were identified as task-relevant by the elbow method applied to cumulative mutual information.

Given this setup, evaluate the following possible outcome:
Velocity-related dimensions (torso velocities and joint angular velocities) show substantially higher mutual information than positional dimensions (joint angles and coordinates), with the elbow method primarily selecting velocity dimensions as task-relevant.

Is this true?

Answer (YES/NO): NO